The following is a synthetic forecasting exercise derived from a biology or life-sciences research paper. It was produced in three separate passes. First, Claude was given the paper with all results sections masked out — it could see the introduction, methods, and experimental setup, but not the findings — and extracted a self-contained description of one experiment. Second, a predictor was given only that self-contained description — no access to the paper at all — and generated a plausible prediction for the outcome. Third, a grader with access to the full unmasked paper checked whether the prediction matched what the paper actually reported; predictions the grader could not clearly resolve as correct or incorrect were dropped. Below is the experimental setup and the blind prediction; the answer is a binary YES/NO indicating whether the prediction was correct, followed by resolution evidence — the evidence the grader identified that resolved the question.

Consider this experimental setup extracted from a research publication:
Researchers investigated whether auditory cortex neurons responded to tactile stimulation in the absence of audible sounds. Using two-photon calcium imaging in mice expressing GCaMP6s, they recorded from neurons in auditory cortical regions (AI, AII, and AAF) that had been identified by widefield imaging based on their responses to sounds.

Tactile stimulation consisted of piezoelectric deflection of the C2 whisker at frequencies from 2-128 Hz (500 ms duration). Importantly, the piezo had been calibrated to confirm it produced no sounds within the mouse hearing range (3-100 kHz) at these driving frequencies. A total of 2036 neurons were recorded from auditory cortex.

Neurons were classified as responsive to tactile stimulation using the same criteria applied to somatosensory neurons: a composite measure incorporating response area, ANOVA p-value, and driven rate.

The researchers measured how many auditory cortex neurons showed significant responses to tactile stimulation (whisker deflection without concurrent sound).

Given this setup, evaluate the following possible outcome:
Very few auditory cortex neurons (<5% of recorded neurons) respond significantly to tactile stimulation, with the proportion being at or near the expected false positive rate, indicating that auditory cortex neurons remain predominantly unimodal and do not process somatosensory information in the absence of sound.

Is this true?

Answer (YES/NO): YES